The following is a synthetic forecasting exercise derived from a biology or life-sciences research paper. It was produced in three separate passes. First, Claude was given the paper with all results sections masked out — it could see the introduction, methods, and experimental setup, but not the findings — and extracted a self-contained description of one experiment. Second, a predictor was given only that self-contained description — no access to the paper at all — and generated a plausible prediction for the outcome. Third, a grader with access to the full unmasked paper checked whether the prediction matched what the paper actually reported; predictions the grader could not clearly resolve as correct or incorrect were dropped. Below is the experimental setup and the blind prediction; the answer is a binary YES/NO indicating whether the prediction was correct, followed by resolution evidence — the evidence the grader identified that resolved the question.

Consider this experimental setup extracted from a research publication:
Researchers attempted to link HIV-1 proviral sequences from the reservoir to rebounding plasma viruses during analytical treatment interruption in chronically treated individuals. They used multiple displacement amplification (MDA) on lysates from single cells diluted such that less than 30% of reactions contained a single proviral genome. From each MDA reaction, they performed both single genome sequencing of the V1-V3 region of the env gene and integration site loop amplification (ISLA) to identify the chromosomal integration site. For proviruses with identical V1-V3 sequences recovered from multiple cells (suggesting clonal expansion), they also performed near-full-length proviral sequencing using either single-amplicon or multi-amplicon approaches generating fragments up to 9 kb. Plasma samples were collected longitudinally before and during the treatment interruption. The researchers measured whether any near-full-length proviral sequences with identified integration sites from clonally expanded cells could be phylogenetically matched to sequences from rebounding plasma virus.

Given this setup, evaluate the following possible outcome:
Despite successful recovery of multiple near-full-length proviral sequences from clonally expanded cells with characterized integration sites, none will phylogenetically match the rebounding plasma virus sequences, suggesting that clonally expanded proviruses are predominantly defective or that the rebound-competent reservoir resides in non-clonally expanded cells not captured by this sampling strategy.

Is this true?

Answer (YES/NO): NO